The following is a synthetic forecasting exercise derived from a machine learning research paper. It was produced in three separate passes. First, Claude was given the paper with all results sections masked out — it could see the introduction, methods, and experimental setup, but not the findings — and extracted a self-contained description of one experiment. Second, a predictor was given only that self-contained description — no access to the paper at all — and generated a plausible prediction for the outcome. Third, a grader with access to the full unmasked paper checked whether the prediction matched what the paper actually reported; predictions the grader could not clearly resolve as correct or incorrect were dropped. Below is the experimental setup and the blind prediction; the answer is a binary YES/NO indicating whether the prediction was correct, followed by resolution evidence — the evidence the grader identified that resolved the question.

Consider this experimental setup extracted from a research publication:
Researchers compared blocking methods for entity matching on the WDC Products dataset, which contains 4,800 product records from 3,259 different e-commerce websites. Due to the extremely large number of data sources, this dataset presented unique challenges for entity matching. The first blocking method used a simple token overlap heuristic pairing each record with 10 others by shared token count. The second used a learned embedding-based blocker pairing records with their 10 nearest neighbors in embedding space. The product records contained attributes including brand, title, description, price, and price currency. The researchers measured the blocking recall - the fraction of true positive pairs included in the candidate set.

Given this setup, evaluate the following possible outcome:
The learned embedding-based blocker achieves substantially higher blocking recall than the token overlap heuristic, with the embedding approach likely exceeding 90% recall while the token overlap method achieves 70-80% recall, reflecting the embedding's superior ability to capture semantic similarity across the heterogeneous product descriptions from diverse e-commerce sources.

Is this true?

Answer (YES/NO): NO